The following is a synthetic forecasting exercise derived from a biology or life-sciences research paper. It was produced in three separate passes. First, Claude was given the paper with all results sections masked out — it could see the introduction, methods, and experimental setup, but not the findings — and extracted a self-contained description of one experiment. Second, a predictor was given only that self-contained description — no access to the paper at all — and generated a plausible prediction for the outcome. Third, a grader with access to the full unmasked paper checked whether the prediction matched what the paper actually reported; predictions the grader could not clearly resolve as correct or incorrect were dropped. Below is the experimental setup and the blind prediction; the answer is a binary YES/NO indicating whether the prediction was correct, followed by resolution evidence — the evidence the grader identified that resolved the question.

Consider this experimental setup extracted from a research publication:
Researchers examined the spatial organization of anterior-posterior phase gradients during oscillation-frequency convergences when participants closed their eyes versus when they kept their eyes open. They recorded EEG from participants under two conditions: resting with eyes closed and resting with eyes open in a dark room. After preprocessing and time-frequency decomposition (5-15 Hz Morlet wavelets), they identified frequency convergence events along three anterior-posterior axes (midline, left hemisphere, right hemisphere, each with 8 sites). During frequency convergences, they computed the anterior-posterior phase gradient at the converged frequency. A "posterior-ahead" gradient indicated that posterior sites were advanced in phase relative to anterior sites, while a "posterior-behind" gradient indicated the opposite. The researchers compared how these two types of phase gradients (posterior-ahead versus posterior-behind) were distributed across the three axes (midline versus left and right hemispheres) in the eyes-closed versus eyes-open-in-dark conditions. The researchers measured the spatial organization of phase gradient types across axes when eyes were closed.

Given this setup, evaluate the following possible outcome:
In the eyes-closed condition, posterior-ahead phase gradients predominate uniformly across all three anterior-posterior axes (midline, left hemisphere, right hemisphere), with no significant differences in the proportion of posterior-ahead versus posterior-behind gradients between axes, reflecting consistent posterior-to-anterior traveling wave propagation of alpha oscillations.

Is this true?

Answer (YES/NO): NO